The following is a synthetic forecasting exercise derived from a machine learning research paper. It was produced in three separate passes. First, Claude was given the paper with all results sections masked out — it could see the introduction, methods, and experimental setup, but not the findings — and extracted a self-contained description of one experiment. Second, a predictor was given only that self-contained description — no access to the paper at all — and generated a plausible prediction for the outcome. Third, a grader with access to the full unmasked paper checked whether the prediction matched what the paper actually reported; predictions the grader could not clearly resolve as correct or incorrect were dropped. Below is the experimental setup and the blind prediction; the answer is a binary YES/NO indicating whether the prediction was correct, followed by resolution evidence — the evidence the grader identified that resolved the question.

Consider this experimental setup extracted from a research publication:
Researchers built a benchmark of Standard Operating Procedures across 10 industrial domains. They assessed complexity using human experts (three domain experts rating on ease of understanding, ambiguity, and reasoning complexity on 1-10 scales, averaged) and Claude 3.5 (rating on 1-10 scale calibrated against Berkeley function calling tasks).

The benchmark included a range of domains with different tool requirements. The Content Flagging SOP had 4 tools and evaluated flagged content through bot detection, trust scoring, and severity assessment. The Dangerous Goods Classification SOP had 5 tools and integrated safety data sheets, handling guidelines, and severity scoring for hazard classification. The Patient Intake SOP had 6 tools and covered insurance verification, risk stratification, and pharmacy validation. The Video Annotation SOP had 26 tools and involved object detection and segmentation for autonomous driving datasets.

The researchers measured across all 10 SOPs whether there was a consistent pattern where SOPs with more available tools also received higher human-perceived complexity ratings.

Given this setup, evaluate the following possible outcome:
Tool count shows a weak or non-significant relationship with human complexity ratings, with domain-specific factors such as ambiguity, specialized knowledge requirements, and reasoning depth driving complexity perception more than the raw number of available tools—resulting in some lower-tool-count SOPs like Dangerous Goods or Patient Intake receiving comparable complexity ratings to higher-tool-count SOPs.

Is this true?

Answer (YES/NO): NO